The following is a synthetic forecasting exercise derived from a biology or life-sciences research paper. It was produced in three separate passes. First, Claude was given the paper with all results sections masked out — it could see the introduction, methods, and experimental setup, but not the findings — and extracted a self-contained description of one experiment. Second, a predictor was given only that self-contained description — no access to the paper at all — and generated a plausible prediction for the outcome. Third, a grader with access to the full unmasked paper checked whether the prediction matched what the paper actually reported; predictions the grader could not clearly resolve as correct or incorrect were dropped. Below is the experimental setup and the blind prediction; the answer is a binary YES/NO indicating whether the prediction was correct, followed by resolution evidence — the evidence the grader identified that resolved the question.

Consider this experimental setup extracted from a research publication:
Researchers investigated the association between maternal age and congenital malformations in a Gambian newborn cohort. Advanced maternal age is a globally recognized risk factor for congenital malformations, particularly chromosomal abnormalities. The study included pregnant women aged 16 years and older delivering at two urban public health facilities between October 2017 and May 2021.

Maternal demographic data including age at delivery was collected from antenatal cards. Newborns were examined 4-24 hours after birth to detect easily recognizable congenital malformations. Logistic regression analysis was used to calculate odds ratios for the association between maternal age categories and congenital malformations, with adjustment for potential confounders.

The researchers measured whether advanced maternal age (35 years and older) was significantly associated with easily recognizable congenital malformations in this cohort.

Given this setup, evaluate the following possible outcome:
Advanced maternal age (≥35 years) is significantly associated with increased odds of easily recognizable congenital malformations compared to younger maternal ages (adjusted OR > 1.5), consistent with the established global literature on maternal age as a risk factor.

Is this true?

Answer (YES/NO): NO